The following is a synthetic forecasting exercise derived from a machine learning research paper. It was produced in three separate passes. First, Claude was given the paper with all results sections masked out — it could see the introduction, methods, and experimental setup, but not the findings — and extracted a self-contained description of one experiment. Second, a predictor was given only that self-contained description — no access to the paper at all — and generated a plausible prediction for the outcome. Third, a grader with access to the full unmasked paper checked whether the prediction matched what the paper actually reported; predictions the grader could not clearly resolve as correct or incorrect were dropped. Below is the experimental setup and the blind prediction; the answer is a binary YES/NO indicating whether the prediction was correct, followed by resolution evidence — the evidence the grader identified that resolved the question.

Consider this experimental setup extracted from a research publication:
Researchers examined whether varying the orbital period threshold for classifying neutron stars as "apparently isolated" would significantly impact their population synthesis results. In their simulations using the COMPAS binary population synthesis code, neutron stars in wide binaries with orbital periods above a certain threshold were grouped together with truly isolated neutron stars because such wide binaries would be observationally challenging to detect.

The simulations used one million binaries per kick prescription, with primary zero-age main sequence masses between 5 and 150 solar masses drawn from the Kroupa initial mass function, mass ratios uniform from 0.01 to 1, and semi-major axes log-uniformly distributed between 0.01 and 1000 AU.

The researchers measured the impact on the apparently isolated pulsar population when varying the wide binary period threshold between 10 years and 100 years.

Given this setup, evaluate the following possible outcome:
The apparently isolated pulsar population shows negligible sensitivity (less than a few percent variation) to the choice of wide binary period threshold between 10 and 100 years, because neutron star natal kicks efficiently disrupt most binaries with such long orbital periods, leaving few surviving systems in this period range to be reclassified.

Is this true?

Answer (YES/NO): YES